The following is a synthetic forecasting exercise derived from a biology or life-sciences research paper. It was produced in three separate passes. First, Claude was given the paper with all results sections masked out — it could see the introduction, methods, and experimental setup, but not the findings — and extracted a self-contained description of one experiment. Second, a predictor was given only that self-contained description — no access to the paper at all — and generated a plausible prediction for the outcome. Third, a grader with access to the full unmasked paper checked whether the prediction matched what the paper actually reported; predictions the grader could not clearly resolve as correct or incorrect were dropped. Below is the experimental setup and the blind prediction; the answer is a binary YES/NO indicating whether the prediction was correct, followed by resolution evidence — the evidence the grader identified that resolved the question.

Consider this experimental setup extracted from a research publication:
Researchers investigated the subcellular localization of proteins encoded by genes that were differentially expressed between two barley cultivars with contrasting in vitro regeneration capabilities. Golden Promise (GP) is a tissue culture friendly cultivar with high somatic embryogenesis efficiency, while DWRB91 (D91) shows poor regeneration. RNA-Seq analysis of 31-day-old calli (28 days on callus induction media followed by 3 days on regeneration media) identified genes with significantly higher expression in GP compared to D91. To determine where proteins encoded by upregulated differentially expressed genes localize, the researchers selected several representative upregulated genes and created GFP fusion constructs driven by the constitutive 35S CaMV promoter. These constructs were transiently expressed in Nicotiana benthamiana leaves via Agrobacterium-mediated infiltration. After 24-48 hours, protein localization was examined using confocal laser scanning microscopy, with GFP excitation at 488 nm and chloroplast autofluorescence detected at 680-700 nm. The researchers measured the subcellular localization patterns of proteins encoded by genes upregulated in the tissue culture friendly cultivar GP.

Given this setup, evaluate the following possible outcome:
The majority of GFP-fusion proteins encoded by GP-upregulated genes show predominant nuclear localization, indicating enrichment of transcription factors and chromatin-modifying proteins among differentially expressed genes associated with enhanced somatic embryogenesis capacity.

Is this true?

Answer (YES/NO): NO